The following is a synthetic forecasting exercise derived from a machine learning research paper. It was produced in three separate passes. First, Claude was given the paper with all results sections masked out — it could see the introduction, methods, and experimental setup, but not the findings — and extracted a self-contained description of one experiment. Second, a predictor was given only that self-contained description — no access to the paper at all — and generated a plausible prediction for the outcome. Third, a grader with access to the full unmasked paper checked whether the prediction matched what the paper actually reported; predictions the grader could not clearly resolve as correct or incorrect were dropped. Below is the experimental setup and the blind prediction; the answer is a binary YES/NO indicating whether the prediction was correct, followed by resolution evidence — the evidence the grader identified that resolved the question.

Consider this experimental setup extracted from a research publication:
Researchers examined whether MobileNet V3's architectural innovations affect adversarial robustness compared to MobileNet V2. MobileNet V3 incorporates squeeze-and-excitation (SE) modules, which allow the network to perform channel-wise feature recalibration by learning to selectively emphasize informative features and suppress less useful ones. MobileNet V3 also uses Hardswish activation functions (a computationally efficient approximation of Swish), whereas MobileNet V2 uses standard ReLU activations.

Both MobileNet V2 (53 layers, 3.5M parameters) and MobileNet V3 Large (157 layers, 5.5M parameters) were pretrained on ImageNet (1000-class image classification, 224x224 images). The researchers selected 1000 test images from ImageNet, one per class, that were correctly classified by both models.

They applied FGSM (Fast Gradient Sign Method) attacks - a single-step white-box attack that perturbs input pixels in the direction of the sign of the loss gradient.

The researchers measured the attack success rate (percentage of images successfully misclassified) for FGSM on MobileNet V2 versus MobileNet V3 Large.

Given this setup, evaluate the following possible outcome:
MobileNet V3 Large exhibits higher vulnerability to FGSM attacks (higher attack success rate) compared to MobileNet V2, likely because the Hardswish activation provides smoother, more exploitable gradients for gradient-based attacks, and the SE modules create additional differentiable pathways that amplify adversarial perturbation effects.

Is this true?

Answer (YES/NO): NO